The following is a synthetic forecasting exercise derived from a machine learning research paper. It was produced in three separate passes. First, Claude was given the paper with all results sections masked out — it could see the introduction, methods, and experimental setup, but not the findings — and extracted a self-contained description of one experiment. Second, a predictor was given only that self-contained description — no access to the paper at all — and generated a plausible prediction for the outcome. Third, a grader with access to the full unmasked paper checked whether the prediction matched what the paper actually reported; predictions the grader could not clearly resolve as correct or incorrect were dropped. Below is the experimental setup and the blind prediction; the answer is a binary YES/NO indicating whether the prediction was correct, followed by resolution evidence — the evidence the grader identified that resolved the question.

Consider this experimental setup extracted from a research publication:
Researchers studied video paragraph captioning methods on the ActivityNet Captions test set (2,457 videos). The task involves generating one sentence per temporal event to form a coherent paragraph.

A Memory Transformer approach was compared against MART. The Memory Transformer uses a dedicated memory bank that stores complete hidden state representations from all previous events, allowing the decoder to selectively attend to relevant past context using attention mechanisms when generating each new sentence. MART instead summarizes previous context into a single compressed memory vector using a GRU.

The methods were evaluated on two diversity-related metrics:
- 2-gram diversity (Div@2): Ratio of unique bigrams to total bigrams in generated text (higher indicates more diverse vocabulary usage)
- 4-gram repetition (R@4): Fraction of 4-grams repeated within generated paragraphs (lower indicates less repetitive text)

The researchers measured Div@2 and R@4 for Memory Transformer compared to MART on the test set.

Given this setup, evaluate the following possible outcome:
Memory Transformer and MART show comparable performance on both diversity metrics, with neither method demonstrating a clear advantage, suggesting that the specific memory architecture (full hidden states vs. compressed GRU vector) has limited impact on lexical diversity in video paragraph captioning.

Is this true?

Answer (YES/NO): NO